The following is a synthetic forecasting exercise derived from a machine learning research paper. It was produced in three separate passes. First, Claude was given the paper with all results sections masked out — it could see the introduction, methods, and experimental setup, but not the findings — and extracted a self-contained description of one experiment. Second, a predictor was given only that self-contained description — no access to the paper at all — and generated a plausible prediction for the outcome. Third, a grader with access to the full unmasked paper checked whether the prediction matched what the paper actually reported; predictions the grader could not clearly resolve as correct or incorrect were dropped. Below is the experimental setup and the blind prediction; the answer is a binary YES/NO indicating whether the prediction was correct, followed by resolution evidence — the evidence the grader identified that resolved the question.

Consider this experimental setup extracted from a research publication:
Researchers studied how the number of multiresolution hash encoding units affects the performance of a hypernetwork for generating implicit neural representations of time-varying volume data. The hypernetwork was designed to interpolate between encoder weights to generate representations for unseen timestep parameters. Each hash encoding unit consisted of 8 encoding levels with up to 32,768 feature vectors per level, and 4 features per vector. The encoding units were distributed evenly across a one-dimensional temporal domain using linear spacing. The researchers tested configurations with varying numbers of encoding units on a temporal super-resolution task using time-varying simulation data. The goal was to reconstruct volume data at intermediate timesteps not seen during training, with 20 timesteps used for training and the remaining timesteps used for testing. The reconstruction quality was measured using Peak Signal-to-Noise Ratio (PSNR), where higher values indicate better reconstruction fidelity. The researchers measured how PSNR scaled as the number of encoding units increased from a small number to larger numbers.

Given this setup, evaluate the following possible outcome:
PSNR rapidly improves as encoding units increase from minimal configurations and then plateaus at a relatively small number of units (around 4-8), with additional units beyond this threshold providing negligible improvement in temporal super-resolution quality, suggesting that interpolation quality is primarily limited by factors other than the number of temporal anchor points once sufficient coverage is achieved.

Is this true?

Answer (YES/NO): NO